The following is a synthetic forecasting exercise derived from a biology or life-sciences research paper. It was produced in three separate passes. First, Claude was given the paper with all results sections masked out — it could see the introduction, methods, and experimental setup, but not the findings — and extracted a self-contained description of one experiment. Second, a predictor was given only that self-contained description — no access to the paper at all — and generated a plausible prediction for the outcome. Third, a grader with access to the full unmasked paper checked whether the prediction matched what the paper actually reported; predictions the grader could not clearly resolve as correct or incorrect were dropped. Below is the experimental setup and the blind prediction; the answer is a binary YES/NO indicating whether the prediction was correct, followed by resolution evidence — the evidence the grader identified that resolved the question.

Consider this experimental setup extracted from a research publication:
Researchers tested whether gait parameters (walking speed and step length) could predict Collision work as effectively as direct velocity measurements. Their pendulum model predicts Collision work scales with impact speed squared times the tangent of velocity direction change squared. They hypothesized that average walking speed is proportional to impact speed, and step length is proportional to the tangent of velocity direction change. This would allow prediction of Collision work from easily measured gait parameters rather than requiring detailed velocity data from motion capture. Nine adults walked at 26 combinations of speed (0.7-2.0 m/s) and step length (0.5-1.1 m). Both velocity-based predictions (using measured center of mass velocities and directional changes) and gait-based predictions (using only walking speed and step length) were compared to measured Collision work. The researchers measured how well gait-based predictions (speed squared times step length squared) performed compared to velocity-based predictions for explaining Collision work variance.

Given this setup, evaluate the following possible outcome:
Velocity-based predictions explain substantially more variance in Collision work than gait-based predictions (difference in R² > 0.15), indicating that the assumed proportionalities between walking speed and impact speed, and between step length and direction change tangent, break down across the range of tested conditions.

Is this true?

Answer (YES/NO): NO